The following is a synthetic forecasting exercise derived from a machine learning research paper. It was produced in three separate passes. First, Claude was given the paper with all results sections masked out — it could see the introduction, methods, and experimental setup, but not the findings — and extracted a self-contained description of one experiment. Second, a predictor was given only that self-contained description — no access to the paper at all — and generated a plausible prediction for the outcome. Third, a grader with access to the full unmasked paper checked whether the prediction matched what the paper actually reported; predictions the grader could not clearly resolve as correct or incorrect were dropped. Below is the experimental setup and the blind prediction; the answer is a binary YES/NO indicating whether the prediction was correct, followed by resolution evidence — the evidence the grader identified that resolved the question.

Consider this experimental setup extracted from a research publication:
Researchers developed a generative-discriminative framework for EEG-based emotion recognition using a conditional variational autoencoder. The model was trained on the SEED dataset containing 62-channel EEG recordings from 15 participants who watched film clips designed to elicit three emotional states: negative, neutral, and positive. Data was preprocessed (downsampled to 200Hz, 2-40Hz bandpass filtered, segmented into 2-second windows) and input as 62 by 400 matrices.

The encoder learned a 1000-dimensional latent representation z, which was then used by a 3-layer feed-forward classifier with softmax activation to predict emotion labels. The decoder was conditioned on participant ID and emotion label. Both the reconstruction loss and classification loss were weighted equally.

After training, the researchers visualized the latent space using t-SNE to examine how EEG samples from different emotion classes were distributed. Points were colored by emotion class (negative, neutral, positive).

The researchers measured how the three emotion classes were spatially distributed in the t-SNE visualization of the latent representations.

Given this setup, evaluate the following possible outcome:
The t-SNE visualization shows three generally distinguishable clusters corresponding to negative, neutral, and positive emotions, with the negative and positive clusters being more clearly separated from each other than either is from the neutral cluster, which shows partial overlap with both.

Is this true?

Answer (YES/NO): NO